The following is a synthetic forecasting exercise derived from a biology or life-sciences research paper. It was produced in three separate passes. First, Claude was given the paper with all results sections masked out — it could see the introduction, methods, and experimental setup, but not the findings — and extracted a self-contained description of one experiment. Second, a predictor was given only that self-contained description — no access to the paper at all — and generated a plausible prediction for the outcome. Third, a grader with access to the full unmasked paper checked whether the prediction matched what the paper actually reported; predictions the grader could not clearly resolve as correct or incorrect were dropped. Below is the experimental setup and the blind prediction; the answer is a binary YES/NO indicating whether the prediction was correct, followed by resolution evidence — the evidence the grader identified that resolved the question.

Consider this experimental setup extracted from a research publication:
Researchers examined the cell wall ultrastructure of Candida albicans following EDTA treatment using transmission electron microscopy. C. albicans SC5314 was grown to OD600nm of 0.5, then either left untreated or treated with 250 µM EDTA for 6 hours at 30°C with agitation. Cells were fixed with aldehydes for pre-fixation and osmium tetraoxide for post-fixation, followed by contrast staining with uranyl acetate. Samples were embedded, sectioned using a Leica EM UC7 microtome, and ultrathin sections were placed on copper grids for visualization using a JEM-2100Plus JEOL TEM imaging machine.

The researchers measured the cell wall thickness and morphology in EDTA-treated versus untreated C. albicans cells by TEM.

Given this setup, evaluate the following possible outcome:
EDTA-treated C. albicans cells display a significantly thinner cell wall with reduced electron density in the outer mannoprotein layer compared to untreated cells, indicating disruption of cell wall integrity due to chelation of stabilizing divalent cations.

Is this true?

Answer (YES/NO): NO